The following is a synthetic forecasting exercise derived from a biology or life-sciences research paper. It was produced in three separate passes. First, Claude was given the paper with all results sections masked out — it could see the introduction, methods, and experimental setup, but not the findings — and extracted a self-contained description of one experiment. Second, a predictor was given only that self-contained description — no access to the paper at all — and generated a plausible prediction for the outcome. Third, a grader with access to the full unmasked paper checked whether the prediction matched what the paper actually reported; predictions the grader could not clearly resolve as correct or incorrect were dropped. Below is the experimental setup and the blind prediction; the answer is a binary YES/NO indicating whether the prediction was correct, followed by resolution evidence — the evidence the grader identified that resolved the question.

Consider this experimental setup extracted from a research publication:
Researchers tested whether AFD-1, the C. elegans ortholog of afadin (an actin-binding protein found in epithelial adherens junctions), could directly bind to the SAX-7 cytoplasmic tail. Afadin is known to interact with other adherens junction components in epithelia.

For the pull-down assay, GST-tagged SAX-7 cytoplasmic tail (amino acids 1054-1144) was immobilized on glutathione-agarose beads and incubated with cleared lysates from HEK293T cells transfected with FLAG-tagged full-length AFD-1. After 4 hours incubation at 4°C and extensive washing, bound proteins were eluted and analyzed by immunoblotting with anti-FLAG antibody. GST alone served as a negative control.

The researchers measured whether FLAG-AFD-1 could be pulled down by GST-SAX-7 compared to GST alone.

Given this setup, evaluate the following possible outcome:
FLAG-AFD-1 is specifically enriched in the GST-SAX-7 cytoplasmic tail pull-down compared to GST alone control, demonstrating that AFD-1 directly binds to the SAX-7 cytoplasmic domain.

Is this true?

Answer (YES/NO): YES